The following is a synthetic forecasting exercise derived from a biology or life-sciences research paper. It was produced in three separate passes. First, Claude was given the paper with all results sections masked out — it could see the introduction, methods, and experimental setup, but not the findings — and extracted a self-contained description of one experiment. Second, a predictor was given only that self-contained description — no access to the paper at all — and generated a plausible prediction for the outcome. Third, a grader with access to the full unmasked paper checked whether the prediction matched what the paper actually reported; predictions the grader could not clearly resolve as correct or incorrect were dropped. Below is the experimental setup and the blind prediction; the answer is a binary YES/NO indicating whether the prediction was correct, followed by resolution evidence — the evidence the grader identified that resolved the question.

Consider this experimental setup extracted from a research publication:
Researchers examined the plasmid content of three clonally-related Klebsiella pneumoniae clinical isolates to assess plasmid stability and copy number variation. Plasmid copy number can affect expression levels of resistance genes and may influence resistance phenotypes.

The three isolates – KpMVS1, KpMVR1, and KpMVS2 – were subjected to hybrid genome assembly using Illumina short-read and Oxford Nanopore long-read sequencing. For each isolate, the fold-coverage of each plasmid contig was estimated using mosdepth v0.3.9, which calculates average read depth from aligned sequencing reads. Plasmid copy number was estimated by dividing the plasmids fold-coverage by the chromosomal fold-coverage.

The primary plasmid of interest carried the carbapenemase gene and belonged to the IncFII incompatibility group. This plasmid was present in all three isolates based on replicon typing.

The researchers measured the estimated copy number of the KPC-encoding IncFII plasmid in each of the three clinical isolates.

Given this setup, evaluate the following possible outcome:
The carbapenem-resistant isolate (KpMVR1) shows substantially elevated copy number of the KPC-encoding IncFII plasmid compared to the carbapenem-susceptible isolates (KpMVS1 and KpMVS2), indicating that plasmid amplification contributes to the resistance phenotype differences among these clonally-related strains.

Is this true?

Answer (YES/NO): NO